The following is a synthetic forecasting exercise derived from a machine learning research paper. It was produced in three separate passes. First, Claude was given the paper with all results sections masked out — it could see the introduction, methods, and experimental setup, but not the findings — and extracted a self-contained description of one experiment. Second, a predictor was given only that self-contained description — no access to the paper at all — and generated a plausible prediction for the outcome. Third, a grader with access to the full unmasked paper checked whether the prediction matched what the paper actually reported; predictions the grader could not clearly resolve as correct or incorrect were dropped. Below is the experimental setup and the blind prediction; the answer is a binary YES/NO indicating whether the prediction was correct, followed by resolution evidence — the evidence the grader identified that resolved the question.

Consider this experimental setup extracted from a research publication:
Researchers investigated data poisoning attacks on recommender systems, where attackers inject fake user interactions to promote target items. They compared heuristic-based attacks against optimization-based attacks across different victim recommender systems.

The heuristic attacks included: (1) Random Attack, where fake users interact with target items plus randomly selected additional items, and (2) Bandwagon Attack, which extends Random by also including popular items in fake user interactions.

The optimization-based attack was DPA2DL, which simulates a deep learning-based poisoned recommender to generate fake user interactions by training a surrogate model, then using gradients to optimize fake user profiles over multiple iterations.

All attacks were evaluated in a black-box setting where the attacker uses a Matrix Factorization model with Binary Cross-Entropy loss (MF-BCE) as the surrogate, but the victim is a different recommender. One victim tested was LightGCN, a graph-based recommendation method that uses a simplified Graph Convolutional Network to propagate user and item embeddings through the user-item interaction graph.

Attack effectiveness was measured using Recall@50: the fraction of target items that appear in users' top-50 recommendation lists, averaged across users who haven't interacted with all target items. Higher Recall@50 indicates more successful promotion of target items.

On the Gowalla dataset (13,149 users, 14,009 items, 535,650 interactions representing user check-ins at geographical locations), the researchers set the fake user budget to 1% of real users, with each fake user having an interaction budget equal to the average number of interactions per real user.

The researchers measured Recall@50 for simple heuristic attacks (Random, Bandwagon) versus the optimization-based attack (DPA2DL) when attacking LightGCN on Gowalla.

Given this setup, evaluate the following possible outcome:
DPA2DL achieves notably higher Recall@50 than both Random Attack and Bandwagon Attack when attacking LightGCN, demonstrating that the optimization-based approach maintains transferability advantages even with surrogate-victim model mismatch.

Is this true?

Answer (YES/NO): NO